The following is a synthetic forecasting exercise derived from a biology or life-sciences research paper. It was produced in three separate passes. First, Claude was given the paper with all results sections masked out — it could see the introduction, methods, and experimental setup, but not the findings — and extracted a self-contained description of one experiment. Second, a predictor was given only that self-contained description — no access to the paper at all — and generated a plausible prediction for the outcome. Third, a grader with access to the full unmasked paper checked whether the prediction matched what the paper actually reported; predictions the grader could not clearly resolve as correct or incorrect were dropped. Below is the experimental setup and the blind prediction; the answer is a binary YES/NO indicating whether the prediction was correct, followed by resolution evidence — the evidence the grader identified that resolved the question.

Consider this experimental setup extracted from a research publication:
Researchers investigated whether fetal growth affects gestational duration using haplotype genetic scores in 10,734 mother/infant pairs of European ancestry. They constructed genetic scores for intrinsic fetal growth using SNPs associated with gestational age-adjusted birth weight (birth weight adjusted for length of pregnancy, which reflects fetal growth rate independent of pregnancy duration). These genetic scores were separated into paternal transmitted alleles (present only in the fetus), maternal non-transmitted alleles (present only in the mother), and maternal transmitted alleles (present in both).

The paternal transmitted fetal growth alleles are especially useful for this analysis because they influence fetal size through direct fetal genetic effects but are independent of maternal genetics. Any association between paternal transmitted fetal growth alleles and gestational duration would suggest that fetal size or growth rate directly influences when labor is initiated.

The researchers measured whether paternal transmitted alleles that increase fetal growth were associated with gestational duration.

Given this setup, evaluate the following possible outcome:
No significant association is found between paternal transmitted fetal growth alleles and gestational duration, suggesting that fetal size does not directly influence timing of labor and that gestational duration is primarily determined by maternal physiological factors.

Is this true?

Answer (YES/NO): NO